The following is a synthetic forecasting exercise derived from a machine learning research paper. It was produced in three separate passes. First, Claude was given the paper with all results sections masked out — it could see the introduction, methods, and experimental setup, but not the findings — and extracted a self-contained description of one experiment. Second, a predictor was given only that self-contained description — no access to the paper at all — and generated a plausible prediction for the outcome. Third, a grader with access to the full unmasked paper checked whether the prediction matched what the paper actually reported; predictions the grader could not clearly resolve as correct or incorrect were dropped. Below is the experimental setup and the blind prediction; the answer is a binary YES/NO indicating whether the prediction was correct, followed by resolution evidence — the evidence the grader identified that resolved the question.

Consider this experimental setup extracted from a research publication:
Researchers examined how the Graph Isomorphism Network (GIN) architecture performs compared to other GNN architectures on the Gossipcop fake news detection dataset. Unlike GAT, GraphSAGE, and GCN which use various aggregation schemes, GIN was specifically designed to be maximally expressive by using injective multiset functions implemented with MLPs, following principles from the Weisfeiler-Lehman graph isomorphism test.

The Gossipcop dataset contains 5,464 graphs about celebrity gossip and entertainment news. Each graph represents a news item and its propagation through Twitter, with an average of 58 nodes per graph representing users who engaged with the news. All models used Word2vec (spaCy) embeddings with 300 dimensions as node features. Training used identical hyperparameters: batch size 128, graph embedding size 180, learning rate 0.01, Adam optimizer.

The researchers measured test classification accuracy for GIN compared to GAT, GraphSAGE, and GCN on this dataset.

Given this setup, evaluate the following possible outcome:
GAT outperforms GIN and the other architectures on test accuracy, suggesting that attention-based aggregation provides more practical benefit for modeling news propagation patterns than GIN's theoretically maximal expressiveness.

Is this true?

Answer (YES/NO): NO